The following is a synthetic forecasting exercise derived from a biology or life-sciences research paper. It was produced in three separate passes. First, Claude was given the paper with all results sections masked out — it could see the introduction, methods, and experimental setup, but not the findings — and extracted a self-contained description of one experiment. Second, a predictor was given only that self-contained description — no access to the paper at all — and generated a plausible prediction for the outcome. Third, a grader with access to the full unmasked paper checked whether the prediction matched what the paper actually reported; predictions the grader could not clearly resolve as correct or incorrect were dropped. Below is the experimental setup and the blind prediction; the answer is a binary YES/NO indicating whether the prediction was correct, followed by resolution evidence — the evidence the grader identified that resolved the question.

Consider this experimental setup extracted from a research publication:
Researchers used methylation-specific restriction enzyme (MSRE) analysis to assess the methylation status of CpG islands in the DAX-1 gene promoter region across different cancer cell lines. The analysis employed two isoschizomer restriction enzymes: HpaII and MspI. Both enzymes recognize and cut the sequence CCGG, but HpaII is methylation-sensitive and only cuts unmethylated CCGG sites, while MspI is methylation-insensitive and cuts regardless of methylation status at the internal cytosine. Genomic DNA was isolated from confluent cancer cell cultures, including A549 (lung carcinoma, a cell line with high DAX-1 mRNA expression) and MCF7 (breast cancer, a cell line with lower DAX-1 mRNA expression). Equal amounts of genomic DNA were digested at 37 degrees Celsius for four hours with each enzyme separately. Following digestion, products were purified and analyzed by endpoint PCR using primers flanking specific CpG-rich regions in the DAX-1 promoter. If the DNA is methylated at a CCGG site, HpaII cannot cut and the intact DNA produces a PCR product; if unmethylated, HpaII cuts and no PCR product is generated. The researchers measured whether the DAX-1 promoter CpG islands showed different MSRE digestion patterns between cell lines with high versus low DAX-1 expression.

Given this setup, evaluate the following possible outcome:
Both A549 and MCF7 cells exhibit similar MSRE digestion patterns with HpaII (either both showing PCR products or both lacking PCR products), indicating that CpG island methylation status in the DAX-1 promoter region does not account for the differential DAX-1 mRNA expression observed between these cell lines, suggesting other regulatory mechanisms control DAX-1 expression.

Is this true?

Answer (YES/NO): NO